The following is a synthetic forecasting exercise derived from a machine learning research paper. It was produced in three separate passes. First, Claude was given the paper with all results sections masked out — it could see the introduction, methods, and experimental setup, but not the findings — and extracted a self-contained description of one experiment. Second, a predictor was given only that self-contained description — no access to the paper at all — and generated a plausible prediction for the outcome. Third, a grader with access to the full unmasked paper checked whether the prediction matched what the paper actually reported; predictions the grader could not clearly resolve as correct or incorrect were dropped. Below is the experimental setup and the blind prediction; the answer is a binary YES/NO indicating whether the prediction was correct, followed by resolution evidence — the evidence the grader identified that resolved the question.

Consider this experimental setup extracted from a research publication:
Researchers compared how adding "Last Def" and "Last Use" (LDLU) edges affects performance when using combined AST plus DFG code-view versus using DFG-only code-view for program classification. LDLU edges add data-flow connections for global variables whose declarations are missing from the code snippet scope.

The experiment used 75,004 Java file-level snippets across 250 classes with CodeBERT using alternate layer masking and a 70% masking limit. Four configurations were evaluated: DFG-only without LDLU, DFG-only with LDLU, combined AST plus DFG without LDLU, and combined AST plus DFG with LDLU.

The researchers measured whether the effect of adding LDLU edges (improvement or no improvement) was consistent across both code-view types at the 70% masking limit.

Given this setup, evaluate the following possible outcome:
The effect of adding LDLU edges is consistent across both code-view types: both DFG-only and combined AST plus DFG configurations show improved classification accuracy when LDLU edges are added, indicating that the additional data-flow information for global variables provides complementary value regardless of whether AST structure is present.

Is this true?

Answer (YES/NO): NO